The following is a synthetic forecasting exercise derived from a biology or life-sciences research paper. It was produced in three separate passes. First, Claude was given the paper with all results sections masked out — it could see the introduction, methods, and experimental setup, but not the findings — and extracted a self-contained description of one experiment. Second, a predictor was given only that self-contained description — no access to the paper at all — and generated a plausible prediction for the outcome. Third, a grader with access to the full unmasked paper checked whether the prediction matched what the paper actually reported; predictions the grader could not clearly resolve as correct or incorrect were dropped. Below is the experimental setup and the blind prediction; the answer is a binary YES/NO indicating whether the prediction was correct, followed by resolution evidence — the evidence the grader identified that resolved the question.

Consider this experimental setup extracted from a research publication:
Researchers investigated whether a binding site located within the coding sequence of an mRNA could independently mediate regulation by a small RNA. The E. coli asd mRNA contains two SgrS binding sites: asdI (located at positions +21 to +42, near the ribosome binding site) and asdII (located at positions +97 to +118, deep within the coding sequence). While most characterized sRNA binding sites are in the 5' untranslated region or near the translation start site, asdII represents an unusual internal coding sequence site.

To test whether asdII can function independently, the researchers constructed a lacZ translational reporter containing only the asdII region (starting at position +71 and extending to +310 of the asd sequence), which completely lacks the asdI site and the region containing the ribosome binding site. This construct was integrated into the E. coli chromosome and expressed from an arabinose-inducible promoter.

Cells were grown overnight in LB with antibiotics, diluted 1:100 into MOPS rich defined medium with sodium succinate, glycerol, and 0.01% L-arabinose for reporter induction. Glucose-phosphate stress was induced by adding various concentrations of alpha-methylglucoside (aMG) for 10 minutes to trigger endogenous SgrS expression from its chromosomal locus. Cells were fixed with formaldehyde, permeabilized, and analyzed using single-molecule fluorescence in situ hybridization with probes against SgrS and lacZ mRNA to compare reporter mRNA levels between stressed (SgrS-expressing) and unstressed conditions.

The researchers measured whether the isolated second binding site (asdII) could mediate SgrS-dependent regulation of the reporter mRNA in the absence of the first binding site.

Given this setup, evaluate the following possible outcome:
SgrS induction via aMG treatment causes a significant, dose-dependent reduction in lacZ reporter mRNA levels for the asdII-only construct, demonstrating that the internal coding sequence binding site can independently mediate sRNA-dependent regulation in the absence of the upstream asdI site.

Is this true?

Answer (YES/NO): NO